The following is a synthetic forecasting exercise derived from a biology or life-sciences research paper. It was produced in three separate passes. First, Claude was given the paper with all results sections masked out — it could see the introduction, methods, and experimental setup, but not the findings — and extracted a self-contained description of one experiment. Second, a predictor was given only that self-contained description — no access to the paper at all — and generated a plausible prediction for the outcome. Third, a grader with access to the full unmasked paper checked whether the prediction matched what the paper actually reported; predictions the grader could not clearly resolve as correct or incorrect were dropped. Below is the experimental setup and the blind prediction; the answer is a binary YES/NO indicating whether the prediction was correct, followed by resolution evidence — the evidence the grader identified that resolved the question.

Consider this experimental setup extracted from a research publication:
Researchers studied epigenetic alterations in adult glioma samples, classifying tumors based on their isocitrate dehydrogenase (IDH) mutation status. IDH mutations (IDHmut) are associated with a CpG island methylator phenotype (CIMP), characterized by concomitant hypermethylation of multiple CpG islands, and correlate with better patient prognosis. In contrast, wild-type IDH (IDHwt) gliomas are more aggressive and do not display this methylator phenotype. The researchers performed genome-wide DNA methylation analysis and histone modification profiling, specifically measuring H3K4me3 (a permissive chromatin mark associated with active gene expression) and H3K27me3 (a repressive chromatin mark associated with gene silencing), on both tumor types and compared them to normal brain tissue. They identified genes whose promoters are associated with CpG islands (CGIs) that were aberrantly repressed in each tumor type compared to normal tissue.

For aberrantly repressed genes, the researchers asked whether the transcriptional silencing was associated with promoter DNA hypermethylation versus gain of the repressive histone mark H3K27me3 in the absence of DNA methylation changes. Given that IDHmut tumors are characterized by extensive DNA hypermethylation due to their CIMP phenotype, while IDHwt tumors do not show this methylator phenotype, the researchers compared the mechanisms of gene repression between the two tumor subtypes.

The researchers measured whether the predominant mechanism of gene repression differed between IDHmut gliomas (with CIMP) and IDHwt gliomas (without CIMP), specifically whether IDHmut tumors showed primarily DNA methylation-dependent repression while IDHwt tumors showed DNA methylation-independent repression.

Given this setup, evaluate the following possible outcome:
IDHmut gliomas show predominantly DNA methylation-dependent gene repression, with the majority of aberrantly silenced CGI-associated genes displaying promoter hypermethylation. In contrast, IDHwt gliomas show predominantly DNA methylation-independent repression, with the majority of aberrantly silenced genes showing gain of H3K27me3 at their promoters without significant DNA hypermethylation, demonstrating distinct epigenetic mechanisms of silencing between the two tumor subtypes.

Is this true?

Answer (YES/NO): NO